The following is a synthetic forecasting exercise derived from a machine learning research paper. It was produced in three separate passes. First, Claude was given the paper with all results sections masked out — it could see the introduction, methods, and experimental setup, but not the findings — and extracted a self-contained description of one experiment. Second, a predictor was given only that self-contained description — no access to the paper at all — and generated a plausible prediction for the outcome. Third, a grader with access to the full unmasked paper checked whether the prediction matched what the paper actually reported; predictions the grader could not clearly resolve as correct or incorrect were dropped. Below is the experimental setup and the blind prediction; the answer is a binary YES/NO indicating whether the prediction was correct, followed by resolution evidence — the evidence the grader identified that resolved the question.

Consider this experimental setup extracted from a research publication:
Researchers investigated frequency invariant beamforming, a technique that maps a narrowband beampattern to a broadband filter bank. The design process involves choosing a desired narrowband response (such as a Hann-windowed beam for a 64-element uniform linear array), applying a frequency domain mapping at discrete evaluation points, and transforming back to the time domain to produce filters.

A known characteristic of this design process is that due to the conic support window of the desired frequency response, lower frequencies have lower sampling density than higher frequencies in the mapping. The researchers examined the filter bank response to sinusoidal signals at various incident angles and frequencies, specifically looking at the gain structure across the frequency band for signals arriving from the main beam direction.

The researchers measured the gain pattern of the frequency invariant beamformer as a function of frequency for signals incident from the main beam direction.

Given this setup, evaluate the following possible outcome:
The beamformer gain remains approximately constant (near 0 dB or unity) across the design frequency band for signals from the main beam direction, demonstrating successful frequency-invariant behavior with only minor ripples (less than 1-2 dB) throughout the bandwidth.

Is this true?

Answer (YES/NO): NO